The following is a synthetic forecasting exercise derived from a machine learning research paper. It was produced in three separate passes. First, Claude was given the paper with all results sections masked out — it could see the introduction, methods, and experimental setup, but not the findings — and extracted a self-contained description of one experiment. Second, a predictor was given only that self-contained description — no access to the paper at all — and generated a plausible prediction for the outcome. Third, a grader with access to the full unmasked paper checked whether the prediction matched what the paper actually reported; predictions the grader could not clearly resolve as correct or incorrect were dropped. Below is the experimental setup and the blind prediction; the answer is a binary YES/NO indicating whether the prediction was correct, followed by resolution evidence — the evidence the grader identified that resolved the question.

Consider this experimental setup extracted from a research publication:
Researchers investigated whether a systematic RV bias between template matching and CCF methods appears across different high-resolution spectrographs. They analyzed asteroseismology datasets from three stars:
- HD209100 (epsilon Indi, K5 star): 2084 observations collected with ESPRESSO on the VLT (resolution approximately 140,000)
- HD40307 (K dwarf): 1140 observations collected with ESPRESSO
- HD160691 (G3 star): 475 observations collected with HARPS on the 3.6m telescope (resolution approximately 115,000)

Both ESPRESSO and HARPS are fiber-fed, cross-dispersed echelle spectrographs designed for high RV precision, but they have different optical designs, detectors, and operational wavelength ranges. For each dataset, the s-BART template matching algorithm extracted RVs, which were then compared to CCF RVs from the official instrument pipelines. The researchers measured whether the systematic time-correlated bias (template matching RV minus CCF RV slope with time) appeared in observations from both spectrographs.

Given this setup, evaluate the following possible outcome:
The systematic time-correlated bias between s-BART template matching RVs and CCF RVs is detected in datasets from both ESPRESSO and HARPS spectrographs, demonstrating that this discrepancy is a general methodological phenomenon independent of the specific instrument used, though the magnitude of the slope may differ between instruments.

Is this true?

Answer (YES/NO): YES